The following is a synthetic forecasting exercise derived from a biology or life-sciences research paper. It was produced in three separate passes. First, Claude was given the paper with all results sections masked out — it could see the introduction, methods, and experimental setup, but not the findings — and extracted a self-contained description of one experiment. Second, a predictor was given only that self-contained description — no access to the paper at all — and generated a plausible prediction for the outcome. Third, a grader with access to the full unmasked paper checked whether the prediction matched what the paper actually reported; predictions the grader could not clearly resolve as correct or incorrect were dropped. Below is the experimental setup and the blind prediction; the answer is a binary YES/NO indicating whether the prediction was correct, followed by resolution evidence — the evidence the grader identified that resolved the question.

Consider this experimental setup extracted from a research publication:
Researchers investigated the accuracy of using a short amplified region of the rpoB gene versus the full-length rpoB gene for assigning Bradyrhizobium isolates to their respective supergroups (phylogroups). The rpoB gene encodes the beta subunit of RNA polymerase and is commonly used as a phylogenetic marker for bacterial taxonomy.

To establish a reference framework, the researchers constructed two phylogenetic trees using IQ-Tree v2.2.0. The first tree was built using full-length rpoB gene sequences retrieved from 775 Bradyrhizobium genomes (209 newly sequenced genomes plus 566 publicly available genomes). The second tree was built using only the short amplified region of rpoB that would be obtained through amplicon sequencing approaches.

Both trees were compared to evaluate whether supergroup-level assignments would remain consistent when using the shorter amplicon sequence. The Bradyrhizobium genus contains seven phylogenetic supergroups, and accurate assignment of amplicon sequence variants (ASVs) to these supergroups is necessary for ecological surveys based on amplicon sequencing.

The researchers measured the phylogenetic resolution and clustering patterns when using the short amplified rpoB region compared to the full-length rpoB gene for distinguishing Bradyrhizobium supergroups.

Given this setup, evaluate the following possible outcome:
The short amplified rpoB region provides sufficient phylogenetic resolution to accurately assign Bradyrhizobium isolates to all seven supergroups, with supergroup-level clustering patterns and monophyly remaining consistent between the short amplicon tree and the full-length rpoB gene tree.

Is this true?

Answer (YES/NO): NO